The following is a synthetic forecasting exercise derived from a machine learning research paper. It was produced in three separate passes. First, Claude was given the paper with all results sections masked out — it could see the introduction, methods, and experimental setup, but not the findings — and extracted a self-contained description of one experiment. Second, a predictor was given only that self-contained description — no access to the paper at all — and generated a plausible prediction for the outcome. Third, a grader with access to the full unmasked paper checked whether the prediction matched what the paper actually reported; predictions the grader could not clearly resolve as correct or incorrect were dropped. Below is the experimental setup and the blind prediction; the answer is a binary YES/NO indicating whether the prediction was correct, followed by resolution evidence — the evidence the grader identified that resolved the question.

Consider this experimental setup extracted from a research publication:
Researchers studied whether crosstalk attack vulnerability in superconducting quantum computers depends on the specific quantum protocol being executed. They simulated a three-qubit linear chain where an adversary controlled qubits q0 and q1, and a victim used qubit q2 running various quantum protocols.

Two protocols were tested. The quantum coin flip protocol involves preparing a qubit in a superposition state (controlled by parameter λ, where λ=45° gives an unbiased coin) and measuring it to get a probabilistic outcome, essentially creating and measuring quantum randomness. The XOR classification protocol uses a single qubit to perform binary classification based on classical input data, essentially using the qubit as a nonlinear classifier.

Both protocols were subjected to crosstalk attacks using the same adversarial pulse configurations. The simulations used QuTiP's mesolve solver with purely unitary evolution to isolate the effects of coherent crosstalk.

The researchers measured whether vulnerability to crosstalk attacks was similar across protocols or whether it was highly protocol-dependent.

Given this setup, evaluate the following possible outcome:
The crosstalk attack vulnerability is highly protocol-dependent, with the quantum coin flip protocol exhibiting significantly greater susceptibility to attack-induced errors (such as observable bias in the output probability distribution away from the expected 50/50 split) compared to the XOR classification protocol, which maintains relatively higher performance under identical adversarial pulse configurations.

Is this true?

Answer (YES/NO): YES